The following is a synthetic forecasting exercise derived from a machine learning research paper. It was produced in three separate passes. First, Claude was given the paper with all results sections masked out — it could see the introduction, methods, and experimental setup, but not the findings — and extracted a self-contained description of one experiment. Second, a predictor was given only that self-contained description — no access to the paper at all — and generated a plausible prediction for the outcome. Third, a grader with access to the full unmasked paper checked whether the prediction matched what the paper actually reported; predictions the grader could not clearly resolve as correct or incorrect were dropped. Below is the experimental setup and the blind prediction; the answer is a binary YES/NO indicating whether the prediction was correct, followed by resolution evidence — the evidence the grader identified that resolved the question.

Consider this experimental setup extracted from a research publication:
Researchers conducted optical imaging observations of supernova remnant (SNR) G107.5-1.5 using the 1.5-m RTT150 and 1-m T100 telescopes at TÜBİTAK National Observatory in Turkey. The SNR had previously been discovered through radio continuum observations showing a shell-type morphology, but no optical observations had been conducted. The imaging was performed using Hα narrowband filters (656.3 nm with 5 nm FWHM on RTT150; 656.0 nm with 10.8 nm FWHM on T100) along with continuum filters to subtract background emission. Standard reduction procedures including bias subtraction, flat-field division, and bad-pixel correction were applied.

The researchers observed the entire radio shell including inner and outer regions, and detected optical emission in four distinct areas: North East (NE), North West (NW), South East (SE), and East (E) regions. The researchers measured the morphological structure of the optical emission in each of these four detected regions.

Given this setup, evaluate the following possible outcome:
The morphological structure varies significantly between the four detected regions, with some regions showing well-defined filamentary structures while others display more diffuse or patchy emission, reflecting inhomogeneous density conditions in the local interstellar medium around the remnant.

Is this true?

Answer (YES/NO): NO